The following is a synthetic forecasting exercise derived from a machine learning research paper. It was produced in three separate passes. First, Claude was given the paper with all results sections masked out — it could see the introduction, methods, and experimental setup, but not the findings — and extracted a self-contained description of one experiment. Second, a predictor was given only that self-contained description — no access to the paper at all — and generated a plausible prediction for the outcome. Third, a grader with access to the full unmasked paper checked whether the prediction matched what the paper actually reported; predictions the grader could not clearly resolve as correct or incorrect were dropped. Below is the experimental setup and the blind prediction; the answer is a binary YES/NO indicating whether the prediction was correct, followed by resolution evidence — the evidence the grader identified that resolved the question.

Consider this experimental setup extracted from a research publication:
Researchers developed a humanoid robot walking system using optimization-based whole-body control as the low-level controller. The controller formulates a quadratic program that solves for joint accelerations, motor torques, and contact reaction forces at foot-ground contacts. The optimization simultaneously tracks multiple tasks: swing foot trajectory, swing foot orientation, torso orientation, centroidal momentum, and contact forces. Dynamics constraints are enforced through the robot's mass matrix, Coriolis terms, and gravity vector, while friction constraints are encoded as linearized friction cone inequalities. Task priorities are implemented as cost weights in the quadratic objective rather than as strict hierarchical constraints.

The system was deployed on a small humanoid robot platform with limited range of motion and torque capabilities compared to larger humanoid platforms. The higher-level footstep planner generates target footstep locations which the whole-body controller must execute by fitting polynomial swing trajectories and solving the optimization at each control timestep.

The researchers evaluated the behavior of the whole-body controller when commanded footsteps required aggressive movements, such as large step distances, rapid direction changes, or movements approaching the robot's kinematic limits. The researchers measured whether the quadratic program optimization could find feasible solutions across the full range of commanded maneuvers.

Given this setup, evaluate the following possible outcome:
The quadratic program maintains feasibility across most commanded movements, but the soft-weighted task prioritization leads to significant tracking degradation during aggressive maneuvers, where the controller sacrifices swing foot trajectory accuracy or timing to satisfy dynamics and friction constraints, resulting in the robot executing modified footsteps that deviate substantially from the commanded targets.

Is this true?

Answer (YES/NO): NO